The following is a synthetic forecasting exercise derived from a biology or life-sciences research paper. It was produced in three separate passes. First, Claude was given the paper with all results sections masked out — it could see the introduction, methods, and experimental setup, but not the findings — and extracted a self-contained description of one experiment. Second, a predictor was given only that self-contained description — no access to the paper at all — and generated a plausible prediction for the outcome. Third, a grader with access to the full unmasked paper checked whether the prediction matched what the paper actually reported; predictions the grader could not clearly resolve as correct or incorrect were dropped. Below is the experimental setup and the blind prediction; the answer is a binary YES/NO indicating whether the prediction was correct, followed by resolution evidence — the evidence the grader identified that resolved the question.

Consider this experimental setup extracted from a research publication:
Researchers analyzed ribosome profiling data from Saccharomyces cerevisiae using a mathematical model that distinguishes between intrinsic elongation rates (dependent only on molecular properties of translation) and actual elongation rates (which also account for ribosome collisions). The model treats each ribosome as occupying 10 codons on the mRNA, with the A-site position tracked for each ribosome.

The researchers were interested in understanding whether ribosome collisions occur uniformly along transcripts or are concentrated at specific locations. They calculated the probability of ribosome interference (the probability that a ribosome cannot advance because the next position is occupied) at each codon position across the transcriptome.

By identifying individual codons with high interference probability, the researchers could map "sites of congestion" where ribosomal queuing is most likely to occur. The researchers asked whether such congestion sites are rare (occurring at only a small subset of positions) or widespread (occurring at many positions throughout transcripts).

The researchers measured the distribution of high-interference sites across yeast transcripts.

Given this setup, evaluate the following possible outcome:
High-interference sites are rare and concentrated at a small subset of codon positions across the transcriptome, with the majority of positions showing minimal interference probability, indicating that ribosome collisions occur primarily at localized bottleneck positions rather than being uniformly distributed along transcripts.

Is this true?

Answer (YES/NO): YES